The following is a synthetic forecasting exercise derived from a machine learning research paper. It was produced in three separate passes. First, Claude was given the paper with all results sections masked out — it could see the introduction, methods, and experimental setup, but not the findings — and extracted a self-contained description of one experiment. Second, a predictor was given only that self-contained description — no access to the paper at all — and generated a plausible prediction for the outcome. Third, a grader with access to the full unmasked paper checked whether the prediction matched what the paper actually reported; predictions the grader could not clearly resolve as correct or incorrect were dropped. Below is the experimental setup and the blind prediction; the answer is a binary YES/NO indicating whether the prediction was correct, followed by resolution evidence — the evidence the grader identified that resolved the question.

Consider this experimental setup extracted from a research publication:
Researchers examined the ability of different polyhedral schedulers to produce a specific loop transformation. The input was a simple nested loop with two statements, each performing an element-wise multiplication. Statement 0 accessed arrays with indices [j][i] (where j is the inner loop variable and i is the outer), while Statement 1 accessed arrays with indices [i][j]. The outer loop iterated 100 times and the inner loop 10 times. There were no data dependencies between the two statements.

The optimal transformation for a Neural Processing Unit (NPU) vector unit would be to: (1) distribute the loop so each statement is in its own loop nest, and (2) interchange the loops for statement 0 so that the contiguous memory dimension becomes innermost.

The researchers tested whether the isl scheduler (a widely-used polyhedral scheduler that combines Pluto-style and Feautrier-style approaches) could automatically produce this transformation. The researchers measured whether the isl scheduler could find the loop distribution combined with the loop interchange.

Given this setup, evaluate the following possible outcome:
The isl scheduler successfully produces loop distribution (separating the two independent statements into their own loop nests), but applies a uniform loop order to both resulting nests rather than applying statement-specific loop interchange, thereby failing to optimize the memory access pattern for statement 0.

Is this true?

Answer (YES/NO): NO